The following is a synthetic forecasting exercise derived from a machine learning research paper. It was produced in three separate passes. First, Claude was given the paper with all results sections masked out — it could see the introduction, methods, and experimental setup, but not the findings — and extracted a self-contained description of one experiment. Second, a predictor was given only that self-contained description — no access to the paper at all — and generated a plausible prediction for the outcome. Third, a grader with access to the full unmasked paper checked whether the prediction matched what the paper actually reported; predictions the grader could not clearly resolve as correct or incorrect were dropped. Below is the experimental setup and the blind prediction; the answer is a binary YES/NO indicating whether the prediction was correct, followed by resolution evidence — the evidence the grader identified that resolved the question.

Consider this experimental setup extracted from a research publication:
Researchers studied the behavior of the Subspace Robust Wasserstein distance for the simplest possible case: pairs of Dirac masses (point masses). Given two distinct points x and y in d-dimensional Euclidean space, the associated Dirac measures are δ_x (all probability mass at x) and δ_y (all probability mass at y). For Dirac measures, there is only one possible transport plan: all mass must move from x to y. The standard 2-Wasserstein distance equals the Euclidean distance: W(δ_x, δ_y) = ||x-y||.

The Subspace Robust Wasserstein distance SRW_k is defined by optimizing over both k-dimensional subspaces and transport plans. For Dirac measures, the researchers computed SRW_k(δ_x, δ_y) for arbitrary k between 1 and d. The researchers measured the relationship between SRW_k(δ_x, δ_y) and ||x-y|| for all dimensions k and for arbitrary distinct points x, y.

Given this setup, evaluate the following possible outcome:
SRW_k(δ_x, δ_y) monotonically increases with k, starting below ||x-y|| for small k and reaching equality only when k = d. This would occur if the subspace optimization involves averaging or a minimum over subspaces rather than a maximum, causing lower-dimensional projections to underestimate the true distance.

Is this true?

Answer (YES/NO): NO